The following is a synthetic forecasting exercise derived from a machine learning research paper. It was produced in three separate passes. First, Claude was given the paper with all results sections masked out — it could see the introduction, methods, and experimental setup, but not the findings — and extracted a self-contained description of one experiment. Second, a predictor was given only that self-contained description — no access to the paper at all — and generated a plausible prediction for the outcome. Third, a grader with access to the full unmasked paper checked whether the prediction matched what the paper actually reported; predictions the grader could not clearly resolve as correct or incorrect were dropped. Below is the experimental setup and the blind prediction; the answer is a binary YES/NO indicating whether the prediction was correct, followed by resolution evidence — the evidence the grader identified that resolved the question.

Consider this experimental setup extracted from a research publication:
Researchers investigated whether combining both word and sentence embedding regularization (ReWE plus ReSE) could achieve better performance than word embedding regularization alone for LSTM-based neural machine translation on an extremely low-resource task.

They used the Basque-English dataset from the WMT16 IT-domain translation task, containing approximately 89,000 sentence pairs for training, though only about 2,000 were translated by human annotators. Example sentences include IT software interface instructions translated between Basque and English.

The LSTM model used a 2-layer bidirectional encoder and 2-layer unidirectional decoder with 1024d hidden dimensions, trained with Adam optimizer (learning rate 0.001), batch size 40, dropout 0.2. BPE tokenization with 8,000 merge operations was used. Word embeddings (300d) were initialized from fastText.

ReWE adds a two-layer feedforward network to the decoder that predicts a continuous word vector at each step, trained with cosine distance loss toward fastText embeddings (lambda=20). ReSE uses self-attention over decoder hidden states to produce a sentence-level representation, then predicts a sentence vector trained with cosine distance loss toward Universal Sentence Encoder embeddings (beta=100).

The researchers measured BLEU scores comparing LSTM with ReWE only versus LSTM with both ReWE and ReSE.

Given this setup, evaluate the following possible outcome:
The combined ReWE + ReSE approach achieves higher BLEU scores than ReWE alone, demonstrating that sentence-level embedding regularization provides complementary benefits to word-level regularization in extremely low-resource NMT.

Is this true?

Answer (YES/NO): YES